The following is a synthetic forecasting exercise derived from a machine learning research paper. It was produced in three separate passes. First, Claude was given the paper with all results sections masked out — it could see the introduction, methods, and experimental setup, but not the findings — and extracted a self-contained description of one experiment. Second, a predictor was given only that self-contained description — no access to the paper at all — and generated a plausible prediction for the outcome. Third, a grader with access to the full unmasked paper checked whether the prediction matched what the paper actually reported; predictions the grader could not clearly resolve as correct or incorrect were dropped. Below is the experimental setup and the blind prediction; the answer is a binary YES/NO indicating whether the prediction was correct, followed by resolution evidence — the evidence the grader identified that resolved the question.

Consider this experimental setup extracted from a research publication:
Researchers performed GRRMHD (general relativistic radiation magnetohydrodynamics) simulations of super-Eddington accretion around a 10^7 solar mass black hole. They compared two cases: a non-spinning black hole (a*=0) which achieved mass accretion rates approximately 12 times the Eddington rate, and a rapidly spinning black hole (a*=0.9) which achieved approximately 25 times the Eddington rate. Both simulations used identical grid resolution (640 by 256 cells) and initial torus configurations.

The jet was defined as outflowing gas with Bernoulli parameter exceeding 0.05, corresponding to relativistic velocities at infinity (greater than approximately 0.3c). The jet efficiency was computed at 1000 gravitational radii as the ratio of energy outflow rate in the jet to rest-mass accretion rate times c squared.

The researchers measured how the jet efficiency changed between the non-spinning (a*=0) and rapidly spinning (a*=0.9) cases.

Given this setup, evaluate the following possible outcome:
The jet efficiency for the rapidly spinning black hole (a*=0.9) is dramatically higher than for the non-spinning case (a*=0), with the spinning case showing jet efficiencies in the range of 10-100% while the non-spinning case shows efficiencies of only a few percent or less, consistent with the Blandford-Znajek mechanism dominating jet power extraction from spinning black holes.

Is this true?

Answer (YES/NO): NO